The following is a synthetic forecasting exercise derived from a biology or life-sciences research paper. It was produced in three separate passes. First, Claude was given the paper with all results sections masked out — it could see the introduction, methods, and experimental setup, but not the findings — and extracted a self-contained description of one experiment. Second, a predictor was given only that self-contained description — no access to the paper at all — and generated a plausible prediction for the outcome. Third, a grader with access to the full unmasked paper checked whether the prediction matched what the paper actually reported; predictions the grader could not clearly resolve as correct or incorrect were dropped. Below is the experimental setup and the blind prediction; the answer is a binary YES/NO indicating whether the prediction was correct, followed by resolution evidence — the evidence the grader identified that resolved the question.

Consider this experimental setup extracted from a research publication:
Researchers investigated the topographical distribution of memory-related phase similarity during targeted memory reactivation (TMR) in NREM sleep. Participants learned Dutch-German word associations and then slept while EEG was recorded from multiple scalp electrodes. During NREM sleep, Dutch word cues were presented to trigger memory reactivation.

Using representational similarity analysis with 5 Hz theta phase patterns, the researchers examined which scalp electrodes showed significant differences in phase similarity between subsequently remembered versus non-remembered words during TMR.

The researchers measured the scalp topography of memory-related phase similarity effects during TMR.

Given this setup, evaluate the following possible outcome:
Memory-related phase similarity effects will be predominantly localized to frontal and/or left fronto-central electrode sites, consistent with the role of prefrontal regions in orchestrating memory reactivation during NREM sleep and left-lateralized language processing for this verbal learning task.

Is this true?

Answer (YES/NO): NO